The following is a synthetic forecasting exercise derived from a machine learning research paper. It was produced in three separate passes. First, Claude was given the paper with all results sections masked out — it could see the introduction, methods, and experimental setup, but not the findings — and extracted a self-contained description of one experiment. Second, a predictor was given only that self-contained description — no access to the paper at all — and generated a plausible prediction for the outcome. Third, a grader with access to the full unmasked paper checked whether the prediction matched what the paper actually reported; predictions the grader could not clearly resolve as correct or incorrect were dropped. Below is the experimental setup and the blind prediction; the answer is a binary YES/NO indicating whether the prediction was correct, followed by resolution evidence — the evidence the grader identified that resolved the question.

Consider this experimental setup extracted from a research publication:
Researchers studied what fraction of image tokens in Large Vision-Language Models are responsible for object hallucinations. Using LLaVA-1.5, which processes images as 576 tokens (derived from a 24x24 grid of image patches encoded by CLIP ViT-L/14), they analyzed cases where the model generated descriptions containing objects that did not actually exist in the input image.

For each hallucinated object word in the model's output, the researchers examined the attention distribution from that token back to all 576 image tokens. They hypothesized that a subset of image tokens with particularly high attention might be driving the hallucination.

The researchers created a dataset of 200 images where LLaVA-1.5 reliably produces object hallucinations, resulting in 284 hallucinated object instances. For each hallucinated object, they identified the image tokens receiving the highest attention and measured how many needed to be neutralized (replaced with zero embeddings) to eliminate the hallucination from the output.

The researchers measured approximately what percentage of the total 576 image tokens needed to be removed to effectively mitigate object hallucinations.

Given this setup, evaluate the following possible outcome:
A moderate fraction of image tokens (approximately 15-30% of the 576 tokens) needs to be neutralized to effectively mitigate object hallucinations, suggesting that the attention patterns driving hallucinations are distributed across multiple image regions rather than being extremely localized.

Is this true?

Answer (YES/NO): NO